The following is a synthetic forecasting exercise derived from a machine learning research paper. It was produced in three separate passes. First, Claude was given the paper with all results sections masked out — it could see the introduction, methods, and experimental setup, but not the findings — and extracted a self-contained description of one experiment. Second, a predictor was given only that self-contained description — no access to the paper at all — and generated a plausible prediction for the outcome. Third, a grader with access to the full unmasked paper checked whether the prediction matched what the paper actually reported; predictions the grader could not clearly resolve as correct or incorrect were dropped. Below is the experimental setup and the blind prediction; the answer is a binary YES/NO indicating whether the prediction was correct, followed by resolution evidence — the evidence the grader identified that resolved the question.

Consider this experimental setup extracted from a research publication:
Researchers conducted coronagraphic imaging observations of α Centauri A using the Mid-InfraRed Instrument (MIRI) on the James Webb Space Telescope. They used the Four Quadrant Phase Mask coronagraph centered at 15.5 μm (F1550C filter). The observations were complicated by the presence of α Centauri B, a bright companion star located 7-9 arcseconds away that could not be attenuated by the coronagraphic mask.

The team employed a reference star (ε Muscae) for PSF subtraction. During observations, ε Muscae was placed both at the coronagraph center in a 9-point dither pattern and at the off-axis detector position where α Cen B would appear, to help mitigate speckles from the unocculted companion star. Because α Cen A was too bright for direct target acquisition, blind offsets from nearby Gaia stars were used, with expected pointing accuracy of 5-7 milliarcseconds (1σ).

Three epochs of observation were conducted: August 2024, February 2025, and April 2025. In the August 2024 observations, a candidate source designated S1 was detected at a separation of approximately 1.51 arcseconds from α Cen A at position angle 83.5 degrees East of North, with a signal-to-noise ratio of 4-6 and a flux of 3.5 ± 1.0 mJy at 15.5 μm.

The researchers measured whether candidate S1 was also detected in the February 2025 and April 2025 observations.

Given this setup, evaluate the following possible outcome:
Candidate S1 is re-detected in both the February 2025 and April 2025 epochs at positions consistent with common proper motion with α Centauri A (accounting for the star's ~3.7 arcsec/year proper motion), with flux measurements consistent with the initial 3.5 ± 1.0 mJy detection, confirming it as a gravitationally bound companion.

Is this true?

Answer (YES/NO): NO